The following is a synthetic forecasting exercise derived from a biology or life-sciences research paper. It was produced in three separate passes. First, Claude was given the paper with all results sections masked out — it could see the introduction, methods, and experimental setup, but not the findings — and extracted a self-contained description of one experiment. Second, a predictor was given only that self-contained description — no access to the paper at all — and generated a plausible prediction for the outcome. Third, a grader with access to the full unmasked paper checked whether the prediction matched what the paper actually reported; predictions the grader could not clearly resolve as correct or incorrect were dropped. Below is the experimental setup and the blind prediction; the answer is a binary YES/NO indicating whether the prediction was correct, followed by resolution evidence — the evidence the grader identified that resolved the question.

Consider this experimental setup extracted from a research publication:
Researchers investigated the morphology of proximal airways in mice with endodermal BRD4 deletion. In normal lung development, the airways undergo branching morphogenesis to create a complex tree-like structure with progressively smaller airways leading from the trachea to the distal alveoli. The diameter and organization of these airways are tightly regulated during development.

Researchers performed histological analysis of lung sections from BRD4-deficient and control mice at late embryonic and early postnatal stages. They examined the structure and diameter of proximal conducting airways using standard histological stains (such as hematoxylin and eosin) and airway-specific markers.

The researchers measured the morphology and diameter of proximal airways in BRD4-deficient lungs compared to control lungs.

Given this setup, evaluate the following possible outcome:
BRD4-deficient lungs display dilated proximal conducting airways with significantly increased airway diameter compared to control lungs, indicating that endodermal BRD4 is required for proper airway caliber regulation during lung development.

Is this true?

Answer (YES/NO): YES